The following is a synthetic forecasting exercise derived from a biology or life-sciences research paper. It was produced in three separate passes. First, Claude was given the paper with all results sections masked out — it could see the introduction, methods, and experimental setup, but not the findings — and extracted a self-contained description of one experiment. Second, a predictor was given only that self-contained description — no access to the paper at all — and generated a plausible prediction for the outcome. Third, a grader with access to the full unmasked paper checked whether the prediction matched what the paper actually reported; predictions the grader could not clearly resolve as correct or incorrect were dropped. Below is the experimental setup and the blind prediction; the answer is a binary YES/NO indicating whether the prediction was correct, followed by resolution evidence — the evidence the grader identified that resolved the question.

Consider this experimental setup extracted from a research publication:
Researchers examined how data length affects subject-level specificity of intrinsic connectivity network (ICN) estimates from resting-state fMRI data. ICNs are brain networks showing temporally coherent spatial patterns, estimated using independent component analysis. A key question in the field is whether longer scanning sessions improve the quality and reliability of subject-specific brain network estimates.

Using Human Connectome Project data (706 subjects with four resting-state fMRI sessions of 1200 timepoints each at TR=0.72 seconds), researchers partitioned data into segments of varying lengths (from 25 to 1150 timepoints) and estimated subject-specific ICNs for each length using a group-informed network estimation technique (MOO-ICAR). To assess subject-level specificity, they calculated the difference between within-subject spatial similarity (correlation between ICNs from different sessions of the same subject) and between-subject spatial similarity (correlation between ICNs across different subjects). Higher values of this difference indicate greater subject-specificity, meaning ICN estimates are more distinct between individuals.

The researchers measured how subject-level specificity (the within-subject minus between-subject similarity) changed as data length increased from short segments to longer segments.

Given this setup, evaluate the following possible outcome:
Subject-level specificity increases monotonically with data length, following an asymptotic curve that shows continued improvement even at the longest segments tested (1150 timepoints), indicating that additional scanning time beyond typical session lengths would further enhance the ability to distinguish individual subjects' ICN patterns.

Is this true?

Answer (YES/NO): NO